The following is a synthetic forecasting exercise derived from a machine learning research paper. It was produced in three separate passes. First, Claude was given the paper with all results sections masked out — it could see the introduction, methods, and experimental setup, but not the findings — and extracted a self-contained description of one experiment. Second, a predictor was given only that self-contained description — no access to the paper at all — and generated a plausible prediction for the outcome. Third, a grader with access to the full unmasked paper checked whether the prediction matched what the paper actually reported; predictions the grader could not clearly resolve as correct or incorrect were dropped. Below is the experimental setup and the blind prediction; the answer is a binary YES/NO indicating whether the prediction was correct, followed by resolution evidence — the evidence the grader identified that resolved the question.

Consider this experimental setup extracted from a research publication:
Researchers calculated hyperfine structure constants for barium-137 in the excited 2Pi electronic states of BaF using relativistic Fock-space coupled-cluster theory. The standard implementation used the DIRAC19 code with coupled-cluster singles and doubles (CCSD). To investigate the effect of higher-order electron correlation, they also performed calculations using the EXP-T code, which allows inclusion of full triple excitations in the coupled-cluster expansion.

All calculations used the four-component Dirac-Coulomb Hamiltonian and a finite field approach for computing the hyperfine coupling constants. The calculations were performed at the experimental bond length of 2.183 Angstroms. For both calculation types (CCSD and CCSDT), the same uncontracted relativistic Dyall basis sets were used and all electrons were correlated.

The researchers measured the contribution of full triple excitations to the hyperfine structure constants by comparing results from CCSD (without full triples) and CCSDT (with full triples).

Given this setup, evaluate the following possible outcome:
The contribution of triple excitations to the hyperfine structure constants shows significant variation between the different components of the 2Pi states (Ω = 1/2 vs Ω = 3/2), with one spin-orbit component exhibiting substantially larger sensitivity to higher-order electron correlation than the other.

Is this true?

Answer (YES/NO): YES